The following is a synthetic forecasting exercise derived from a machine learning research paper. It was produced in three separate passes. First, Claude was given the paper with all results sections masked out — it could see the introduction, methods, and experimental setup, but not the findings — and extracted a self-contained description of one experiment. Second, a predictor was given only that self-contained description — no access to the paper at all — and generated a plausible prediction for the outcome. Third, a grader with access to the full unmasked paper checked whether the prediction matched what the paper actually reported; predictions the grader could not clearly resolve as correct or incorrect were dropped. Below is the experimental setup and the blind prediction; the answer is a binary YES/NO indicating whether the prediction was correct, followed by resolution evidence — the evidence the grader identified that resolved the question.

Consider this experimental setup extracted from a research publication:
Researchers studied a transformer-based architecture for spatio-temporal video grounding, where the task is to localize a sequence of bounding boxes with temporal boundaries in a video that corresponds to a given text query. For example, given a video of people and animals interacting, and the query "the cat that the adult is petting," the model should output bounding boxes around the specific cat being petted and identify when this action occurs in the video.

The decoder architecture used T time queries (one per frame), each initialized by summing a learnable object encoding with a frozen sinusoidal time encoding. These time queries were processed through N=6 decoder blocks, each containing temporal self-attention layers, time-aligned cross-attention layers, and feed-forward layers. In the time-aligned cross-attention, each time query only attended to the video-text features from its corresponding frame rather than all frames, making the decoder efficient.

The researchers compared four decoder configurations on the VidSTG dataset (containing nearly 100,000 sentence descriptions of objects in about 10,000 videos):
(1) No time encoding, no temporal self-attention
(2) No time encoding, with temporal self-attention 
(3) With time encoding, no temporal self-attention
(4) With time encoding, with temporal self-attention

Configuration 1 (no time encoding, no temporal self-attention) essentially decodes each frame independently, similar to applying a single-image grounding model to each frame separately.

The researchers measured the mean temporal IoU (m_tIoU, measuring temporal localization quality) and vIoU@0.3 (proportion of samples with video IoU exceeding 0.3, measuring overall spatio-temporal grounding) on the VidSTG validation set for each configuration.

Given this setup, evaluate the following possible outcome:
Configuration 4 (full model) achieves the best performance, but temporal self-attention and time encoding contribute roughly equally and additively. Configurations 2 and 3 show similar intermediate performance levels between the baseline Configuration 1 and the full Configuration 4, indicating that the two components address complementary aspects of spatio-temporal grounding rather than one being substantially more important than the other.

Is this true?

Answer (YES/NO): NO